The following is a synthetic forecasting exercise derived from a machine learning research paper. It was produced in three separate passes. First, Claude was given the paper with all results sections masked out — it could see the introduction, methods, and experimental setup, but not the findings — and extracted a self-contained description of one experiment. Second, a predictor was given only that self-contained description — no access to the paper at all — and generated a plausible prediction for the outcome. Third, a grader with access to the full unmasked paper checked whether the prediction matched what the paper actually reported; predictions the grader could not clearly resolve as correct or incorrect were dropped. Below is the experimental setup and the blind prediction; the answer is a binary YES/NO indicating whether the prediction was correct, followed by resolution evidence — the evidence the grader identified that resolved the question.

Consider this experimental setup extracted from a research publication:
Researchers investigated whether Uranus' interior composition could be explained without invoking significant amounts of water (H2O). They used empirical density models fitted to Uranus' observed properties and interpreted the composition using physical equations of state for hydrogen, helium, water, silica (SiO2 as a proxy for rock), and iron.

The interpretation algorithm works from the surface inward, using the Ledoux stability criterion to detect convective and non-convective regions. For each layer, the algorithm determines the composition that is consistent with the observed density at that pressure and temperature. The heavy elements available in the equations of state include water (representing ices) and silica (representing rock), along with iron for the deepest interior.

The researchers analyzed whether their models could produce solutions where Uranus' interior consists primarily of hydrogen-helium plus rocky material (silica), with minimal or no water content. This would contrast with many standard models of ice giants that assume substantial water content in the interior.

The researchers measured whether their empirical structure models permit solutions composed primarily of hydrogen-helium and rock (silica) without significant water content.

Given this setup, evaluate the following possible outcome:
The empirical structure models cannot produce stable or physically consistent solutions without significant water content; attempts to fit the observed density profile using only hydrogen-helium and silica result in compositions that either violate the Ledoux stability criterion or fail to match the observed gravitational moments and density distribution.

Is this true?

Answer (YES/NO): NO